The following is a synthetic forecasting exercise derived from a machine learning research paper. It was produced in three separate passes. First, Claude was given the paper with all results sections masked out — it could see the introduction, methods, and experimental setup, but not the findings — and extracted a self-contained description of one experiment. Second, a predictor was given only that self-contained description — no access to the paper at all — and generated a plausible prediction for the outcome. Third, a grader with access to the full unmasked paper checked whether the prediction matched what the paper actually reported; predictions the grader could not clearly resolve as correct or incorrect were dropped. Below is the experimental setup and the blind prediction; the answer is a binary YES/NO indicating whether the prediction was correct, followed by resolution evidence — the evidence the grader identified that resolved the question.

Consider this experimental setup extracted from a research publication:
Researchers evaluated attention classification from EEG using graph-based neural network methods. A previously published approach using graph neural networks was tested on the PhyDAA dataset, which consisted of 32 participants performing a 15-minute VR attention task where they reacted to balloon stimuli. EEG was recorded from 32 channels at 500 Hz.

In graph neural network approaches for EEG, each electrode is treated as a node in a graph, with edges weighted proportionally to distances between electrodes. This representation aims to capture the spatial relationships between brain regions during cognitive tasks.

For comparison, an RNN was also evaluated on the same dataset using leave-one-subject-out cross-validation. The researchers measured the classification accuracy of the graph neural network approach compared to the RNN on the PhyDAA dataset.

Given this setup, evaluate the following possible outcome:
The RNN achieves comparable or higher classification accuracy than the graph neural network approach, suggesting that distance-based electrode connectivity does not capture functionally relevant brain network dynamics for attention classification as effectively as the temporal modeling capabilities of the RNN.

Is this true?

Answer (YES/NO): NO